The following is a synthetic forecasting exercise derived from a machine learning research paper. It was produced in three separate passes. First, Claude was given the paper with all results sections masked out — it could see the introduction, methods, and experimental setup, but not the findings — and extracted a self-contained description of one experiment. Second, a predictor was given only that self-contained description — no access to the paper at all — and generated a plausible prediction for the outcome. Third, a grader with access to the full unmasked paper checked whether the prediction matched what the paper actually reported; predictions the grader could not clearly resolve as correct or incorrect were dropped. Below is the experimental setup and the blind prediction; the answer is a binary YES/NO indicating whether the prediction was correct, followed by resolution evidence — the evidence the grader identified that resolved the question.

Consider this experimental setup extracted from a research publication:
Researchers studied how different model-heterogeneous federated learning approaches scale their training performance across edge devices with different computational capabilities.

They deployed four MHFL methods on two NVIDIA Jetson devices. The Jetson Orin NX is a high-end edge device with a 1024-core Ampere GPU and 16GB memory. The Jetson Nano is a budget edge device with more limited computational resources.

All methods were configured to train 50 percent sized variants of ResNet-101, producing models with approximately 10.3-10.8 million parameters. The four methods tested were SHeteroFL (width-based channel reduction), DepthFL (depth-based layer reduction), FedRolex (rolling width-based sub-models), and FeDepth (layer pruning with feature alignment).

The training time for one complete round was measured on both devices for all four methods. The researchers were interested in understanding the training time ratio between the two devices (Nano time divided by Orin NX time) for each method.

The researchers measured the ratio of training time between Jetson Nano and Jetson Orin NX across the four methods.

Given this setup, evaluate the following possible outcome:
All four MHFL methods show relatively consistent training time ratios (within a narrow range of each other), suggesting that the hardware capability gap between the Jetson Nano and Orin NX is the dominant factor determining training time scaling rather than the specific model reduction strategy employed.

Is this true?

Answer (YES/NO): YES